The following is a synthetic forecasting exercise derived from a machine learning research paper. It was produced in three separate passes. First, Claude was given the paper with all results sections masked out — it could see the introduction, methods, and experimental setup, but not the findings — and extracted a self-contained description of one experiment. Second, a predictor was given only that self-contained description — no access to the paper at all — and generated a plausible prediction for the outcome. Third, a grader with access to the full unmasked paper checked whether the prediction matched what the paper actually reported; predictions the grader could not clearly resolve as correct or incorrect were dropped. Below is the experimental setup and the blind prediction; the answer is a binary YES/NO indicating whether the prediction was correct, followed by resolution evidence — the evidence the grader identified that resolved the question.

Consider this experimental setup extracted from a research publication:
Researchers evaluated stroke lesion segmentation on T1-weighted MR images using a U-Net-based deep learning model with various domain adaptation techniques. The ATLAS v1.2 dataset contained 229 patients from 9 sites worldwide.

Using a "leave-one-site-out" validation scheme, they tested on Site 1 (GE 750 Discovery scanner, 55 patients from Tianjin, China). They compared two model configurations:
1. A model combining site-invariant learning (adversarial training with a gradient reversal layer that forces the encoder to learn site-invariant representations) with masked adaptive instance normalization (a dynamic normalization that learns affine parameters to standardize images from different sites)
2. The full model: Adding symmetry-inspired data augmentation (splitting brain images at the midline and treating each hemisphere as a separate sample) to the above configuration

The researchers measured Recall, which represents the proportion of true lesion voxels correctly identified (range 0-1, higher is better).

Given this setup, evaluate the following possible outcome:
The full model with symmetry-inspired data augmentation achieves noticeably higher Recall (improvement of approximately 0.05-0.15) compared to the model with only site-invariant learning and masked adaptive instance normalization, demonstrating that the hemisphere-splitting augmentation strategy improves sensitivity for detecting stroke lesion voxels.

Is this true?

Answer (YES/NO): YES